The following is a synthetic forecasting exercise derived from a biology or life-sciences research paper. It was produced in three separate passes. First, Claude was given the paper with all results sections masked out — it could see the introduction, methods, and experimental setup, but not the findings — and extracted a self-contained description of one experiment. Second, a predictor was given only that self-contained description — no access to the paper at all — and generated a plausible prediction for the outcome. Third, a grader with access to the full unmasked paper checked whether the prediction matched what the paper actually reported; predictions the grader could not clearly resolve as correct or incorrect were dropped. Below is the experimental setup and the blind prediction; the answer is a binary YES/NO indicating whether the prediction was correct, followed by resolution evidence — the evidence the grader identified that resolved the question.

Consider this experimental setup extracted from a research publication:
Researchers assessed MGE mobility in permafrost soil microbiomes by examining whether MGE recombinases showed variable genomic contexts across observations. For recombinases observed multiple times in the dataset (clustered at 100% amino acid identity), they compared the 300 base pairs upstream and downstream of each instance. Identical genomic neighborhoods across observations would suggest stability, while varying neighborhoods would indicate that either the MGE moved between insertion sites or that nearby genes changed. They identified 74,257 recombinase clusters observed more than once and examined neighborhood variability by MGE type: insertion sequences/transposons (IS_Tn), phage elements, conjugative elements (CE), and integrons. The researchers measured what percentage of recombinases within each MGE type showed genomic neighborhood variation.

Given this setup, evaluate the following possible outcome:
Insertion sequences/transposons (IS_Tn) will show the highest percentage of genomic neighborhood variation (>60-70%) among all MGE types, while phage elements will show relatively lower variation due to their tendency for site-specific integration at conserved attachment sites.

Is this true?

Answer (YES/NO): NO